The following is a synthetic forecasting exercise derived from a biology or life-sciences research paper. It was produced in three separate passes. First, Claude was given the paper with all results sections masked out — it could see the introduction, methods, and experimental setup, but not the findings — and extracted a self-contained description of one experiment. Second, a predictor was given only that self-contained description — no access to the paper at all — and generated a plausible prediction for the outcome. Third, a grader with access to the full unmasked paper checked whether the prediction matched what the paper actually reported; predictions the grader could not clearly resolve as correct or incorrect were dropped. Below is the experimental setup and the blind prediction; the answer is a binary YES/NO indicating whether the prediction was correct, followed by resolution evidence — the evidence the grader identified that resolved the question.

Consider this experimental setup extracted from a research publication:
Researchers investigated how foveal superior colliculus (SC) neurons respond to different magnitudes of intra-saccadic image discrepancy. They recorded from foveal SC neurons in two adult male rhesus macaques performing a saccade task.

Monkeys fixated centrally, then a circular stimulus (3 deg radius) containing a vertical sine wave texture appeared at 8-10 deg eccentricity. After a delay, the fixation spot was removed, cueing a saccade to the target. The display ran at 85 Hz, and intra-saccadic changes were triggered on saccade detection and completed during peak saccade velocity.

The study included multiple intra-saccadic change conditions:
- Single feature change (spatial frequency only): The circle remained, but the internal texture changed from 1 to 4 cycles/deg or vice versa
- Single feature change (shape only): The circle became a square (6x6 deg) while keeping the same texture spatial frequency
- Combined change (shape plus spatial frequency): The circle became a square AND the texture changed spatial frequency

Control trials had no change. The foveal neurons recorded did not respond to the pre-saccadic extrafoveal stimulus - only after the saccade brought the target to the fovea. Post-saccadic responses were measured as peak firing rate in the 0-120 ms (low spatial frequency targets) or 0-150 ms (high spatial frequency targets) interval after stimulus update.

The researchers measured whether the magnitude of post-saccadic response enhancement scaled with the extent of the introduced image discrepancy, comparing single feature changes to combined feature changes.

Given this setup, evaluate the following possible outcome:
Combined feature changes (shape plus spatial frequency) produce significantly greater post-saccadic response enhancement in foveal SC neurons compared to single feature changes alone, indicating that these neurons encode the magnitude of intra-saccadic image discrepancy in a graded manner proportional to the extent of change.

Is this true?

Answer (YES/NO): YES